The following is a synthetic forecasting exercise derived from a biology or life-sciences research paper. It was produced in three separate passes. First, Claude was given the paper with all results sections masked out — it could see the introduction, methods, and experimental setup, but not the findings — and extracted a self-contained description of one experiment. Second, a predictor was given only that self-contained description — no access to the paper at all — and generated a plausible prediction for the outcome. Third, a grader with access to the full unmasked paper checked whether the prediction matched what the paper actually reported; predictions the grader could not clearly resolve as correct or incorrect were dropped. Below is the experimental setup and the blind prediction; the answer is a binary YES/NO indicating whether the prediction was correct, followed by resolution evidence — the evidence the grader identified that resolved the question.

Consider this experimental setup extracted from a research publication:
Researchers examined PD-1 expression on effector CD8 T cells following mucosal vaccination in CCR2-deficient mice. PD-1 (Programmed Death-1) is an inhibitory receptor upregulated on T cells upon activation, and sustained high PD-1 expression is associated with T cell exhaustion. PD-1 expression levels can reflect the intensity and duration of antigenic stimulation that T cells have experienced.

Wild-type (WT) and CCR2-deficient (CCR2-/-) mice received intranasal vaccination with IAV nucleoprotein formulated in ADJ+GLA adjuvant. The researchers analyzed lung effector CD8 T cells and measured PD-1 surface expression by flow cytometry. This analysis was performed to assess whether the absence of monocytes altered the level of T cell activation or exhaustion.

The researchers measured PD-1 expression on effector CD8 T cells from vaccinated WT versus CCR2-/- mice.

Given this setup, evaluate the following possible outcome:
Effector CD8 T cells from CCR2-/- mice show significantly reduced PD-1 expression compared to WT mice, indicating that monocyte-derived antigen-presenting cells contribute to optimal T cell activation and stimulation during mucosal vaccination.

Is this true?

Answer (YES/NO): NO